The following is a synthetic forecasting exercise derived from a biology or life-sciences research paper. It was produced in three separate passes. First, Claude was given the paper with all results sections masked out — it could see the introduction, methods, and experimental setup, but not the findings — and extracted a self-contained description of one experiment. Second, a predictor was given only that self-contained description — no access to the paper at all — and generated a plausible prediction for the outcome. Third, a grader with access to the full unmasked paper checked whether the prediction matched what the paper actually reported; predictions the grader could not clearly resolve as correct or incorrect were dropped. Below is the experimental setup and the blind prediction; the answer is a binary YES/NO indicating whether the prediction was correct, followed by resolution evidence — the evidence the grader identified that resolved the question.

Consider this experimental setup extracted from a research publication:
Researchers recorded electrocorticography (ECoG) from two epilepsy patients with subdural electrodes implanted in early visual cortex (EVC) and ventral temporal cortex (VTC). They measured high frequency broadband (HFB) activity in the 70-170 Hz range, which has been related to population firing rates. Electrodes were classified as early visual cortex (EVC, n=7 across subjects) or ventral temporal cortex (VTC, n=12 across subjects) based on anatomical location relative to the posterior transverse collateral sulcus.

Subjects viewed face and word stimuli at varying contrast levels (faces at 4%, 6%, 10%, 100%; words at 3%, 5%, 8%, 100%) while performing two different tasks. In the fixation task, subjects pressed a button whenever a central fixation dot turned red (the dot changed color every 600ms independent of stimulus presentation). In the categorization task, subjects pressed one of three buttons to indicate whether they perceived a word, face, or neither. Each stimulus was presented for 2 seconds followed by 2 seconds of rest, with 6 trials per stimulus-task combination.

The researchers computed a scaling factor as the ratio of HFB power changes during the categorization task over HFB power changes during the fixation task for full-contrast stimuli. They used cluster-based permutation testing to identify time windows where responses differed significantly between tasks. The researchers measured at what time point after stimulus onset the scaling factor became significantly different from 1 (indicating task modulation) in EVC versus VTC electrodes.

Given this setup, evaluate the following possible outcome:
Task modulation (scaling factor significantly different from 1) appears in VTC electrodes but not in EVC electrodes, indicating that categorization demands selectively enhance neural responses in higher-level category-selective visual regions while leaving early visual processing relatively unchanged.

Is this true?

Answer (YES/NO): NO